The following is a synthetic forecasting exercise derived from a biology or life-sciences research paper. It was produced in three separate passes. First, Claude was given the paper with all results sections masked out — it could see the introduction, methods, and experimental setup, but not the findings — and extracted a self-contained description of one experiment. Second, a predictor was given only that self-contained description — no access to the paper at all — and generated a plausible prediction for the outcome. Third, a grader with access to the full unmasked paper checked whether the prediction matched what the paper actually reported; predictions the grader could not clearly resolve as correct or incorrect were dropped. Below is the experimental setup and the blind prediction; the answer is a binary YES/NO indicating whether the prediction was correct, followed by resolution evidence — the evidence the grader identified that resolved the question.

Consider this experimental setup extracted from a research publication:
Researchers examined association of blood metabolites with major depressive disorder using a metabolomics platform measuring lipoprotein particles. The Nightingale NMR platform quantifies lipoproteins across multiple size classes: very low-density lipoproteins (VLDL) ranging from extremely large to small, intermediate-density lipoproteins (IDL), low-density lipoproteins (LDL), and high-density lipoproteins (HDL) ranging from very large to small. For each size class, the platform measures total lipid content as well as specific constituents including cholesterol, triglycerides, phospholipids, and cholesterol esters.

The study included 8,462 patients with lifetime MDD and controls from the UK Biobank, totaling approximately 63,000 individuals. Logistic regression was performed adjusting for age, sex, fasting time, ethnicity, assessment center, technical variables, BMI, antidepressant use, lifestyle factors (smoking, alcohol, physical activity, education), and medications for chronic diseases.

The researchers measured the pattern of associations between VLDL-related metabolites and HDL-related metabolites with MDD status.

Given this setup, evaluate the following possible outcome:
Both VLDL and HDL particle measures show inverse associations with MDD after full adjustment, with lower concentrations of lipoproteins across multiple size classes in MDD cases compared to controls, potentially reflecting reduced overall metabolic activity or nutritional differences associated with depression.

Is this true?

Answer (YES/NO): NO